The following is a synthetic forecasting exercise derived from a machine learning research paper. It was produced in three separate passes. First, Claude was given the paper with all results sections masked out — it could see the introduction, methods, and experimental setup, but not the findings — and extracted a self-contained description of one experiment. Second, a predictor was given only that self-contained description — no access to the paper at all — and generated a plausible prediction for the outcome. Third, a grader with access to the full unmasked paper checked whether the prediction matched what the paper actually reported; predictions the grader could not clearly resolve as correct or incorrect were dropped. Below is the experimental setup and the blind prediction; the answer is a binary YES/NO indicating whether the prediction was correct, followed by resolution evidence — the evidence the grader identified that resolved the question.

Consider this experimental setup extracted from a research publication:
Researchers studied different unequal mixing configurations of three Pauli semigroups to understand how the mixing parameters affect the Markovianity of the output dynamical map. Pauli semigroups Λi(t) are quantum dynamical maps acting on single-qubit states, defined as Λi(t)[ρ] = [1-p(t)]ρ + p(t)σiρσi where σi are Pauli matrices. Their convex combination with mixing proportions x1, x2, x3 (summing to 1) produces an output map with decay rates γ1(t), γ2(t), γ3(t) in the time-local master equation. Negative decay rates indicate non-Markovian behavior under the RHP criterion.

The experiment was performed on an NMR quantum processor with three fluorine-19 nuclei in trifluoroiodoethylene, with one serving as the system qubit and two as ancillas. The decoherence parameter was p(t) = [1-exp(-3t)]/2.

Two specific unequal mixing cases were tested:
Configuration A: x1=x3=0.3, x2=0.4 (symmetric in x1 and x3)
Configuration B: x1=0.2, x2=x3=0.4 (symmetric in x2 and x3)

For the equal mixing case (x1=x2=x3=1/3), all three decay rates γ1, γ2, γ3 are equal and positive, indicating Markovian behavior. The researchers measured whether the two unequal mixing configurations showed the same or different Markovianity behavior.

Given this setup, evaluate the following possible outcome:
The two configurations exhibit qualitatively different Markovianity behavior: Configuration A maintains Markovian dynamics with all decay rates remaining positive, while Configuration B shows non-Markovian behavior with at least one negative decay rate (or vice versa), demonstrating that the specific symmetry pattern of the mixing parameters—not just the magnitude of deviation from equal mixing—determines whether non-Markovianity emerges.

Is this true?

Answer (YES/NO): YES